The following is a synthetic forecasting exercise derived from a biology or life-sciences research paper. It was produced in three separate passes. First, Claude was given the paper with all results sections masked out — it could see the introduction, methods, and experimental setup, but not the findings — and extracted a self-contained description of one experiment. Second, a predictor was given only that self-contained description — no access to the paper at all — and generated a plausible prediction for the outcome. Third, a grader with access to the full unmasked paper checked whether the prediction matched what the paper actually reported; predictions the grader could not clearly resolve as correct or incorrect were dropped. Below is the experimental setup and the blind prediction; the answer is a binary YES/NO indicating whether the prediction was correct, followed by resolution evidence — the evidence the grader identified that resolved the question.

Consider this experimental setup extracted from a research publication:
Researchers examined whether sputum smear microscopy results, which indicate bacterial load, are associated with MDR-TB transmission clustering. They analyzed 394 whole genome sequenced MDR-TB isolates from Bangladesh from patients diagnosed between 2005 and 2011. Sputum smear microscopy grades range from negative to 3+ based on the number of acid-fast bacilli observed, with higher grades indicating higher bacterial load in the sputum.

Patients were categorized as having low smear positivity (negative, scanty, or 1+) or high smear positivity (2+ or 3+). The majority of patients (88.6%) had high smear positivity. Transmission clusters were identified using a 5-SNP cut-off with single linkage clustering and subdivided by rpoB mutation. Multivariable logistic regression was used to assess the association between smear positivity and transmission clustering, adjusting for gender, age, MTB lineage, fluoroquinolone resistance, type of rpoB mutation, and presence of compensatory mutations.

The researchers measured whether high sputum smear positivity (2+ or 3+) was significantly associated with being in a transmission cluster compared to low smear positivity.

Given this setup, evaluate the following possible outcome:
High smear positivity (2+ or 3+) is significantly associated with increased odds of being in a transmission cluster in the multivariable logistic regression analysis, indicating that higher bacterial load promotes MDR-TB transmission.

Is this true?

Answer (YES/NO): YES